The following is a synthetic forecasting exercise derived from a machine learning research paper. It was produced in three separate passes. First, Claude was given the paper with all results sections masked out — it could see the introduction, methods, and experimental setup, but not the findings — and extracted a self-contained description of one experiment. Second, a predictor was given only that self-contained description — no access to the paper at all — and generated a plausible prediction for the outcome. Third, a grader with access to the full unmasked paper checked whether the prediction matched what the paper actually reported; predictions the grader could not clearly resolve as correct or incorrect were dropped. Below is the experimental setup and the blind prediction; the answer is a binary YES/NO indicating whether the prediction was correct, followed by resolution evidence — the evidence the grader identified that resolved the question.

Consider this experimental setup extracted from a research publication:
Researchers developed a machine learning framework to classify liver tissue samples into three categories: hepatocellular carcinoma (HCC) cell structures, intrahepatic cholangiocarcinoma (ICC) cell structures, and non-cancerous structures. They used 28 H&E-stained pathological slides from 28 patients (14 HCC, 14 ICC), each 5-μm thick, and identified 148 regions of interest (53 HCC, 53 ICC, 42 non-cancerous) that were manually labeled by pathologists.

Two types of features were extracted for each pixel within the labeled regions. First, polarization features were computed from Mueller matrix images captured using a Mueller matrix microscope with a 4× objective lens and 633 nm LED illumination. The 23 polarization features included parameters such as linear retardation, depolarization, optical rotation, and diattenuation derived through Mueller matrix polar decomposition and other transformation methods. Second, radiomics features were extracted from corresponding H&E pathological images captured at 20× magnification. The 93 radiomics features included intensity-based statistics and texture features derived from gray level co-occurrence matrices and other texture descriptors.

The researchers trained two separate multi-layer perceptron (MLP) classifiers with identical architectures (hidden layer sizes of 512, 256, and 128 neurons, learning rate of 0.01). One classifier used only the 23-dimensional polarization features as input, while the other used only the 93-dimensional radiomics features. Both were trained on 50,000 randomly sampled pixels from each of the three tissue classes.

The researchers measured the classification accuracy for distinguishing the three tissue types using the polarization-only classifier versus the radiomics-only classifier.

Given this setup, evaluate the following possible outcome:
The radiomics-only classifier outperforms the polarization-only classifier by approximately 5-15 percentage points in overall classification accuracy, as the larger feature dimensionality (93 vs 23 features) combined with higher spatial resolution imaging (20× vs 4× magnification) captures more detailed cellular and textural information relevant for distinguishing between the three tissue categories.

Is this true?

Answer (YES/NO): NO